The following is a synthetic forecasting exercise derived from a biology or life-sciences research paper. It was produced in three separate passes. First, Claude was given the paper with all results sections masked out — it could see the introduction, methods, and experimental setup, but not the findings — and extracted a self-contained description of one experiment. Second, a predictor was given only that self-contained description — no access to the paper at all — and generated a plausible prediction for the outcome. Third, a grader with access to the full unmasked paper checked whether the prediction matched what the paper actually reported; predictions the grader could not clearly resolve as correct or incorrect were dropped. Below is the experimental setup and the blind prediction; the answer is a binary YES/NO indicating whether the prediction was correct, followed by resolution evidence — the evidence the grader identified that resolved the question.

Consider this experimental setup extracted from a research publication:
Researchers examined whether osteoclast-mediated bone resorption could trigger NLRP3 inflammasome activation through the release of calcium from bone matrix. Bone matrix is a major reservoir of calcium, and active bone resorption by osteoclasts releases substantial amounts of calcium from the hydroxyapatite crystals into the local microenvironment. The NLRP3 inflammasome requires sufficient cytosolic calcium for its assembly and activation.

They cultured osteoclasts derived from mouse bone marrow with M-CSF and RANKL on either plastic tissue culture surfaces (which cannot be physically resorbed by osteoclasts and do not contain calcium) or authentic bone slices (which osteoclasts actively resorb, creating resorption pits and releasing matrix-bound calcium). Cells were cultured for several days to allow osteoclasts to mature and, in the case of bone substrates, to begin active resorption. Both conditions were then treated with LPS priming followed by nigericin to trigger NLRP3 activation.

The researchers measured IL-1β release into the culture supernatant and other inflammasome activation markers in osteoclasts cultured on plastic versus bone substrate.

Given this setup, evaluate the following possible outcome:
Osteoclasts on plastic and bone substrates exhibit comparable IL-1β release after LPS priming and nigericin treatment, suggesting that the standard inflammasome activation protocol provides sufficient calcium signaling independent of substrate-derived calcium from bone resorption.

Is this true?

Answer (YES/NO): NO